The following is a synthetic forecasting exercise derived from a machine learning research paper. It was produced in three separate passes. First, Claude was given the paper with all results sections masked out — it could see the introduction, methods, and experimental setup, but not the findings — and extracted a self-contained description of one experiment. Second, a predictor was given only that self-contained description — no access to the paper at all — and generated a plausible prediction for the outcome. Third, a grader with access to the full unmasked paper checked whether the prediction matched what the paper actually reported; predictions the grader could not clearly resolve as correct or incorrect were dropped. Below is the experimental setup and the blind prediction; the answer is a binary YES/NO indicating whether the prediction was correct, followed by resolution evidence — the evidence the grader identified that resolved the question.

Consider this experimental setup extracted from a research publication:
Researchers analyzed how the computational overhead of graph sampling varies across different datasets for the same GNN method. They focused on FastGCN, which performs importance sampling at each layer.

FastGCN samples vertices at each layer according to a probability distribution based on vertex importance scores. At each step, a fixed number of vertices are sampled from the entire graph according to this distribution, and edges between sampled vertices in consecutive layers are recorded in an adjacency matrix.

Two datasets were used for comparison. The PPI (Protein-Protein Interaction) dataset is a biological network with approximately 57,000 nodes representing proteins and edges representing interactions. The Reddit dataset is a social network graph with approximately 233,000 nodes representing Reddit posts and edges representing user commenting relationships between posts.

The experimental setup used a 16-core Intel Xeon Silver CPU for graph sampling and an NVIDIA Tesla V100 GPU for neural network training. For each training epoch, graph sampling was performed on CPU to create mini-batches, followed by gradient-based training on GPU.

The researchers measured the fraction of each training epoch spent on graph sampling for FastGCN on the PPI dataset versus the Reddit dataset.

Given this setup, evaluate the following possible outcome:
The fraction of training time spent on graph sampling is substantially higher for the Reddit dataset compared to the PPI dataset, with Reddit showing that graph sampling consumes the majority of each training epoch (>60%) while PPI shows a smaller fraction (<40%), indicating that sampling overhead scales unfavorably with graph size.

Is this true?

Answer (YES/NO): NO